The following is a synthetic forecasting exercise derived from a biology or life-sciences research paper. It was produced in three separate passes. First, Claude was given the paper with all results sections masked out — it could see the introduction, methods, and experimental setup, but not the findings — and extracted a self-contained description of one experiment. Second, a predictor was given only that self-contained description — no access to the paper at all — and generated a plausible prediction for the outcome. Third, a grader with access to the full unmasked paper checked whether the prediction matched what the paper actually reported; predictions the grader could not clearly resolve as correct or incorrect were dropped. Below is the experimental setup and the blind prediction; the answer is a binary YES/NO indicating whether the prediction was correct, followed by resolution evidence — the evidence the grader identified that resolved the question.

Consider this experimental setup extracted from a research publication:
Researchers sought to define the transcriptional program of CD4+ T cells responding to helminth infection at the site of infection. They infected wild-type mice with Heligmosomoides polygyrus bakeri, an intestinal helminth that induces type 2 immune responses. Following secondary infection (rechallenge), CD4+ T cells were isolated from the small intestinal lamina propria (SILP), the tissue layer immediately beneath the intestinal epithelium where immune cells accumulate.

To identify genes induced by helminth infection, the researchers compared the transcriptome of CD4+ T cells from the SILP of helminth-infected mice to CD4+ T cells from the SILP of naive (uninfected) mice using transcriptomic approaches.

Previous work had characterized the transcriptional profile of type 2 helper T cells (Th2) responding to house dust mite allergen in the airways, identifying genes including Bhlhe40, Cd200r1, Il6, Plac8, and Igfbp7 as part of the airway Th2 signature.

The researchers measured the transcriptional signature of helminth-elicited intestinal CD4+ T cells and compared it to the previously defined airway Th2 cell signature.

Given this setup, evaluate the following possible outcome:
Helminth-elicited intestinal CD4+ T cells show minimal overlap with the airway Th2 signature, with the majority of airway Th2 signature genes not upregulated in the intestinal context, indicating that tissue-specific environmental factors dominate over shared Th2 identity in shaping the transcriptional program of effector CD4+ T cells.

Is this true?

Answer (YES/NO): NO